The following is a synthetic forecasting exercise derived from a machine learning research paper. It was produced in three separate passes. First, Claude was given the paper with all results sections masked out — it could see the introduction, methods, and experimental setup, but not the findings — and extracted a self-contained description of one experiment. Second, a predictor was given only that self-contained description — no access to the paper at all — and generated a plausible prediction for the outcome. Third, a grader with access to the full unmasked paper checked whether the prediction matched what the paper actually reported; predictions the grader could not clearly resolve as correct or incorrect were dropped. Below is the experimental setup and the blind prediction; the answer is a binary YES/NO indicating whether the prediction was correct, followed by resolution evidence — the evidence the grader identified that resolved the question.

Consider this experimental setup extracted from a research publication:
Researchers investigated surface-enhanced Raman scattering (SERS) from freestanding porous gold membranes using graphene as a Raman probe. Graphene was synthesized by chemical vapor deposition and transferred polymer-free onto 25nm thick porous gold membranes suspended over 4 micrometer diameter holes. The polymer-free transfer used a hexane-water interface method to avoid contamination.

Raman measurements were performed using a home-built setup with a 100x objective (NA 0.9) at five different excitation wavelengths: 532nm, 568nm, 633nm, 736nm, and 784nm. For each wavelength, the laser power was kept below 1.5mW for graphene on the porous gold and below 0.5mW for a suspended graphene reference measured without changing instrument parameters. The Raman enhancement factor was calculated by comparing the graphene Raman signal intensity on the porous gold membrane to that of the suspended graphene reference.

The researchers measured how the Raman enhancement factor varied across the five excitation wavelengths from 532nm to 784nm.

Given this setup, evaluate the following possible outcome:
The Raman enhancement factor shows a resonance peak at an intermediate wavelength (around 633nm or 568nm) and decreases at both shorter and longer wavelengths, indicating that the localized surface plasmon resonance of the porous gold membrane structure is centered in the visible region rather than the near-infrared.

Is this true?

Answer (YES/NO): NO